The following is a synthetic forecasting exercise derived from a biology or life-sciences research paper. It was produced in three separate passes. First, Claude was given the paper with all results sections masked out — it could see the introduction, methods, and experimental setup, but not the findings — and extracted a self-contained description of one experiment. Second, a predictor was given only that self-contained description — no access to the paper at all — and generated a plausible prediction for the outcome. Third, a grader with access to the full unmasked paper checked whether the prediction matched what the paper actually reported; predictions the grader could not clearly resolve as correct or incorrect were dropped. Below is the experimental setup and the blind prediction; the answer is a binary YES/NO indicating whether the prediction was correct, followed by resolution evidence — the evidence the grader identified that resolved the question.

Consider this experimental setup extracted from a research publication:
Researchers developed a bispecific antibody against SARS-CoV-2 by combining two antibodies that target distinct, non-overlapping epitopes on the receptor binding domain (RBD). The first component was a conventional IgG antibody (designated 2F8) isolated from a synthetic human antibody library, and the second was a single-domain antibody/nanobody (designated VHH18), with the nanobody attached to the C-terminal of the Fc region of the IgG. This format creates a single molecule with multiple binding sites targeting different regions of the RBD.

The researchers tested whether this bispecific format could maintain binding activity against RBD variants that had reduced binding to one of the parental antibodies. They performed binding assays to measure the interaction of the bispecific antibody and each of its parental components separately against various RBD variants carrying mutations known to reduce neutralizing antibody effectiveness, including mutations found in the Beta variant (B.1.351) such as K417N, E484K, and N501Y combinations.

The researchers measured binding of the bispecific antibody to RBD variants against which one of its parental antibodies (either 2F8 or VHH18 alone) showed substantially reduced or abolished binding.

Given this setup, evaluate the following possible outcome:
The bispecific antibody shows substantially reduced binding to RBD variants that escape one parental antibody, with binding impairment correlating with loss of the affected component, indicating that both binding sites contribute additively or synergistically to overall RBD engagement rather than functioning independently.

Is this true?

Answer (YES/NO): NO